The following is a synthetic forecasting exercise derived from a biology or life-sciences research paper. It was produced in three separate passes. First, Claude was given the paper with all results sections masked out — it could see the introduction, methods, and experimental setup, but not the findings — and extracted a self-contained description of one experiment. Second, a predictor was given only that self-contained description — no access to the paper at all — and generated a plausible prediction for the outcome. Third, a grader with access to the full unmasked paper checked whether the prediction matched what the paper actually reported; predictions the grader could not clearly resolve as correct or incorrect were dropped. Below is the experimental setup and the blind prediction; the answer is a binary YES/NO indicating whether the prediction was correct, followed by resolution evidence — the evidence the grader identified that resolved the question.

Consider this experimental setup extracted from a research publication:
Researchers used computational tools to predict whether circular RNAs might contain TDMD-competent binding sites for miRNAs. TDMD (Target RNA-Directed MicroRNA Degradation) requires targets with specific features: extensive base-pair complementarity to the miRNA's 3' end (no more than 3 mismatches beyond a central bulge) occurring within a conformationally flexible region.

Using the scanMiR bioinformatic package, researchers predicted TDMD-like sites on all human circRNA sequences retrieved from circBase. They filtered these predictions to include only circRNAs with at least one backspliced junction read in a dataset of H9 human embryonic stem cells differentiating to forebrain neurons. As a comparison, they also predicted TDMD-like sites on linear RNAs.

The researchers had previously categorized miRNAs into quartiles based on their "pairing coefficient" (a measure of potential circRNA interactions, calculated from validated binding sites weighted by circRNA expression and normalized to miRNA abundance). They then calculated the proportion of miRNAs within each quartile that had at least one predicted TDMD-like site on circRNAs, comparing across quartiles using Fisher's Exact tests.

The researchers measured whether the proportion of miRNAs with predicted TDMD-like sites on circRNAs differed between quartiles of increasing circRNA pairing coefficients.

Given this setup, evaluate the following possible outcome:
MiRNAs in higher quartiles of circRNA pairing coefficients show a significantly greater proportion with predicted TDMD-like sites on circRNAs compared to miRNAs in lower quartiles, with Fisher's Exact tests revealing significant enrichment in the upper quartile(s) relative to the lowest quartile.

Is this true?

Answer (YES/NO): YES